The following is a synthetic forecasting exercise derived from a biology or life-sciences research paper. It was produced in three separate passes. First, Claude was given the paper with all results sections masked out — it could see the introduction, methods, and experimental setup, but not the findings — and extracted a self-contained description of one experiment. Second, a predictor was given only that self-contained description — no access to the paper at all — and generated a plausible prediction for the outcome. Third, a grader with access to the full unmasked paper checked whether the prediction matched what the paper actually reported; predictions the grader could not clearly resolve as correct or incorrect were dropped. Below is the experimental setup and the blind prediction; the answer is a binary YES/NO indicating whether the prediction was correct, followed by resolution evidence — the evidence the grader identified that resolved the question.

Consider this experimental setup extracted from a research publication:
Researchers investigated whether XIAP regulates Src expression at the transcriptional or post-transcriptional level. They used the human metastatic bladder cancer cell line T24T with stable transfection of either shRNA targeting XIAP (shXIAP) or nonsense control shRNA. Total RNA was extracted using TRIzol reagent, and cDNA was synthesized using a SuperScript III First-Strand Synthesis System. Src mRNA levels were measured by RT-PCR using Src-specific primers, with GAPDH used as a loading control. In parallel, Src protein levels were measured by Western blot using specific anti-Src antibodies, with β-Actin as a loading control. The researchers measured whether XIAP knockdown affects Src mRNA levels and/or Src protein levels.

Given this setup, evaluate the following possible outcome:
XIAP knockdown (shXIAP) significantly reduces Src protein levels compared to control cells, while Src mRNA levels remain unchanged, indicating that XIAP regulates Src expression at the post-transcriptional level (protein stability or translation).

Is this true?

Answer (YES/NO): NO